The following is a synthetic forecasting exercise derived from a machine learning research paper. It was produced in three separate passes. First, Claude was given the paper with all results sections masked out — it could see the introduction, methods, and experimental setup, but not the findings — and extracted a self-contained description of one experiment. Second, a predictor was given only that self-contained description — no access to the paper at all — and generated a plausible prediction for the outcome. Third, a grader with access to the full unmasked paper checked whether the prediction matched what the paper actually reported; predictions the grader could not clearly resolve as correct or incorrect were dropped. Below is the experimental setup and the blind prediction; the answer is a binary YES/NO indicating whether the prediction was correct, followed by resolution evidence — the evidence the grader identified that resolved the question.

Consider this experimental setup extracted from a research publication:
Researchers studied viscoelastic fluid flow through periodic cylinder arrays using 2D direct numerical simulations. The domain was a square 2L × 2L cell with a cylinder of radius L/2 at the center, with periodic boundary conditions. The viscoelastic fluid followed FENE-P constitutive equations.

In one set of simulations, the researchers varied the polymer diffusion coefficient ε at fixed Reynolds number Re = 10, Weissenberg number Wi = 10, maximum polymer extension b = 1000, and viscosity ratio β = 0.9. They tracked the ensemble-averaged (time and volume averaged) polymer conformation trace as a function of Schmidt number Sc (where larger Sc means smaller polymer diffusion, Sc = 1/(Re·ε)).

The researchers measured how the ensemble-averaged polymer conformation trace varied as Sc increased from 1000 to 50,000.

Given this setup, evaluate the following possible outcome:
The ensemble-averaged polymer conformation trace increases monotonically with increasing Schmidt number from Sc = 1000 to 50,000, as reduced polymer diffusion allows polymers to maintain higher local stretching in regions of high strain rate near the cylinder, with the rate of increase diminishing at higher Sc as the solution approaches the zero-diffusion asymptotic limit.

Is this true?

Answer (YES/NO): NO